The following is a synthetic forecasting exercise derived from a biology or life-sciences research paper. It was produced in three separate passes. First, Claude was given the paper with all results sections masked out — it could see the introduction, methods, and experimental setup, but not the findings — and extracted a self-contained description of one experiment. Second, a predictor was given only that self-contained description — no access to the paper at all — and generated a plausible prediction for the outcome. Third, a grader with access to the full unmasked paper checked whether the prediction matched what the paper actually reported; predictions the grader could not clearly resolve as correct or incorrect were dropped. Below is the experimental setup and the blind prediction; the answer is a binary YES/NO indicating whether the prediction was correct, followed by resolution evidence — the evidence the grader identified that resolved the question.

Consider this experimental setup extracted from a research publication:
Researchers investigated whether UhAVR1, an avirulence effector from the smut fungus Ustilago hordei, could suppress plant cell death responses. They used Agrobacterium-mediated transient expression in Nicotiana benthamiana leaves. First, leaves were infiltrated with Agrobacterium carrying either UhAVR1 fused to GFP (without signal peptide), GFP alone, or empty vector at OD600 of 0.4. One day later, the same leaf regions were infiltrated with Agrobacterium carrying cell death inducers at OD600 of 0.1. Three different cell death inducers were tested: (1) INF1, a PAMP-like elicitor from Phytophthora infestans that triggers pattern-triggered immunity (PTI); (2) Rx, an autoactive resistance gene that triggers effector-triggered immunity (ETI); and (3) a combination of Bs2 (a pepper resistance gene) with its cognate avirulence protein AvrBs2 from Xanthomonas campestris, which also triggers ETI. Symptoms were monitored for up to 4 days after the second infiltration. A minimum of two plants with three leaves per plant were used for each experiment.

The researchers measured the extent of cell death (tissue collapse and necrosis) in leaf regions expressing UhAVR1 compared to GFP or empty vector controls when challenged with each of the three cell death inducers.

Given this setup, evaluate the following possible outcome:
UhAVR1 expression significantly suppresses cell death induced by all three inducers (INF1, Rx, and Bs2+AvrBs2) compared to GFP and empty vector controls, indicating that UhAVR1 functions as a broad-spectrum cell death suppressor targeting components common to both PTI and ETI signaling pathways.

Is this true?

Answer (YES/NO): YES